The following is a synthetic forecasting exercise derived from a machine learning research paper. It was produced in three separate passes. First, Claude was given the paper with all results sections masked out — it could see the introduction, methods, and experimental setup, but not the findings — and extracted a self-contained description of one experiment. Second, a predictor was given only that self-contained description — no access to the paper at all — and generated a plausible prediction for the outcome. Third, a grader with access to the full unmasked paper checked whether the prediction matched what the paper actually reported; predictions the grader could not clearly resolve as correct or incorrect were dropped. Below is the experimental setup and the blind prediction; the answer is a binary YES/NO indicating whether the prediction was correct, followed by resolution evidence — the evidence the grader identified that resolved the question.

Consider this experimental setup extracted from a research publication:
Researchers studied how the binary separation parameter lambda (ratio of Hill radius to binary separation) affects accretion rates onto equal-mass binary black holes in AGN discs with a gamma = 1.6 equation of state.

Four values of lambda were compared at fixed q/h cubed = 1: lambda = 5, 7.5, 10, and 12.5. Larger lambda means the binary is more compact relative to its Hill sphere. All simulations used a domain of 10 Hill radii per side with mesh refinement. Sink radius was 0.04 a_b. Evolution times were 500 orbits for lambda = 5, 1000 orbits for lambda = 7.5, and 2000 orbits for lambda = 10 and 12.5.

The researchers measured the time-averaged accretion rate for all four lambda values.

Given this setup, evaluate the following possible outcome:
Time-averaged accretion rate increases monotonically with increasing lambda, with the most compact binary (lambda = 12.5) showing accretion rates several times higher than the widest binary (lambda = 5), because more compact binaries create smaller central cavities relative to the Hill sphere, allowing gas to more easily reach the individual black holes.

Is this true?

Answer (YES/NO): NO